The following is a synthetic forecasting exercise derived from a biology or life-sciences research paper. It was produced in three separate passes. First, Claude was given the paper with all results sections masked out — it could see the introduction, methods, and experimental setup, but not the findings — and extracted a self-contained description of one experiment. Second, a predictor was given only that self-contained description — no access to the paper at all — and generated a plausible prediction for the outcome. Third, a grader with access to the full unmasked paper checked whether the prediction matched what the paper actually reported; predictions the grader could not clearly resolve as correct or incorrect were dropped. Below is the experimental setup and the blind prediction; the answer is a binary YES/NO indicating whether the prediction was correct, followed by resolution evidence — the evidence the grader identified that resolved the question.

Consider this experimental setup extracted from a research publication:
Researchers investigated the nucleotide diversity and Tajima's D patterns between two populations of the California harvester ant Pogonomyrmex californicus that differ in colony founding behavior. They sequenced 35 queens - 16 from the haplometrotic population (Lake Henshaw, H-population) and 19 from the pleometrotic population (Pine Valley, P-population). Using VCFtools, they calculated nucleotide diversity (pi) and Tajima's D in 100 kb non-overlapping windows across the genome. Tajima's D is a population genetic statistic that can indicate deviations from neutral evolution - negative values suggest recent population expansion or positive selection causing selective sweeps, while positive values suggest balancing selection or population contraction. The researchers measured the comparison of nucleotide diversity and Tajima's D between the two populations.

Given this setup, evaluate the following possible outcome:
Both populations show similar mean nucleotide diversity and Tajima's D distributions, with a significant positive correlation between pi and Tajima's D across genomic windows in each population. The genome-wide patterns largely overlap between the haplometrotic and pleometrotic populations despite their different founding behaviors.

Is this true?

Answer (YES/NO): NO